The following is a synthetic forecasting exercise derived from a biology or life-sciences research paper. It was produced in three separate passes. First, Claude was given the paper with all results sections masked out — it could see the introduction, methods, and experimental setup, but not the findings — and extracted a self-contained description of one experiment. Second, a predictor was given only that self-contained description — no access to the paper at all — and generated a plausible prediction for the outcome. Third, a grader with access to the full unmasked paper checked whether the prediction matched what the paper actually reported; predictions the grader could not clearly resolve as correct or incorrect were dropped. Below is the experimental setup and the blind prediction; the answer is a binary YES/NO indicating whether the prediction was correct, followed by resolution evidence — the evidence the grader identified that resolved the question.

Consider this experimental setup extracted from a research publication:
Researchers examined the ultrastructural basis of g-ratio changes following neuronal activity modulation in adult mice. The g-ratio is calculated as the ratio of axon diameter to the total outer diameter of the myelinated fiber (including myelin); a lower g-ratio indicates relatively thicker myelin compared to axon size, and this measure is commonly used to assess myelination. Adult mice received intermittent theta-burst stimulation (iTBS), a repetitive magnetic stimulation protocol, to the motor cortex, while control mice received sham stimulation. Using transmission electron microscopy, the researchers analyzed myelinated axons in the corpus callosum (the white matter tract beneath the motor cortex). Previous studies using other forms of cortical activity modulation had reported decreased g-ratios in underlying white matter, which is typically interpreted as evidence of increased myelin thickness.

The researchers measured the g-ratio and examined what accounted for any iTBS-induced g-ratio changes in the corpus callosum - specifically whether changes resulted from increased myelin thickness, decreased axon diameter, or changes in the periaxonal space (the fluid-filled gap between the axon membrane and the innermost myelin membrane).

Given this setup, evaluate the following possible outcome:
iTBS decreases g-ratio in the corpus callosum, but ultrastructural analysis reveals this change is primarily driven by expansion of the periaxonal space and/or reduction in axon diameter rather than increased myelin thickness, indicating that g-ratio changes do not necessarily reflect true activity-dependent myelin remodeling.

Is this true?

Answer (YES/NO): YES